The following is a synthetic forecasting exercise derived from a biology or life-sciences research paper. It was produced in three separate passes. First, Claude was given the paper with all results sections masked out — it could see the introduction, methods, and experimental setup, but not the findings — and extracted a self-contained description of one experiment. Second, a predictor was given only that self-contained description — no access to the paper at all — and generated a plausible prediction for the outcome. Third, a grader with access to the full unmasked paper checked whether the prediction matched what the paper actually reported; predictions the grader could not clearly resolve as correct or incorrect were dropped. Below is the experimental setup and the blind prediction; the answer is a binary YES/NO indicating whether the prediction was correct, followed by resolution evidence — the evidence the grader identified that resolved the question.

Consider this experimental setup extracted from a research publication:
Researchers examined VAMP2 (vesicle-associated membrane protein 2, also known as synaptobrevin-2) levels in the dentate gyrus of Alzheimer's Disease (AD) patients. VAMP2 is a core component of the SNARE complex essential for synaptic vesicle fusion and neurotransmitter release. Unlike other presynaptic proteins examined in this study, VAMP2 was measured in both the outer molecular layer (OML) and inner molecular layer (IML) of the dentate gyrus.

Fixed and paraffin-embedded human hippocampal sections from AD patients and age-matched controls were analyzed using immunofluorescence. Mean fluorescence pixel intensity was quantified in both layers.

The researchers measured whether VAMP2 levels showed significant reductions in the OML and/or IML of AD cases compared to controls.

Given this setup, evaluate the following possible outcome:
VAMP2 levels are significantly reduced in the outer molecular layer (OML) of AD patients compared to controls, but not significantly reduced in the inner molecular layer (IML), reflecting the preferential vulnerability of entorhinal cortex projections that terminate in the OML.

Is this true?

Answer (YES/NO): NO